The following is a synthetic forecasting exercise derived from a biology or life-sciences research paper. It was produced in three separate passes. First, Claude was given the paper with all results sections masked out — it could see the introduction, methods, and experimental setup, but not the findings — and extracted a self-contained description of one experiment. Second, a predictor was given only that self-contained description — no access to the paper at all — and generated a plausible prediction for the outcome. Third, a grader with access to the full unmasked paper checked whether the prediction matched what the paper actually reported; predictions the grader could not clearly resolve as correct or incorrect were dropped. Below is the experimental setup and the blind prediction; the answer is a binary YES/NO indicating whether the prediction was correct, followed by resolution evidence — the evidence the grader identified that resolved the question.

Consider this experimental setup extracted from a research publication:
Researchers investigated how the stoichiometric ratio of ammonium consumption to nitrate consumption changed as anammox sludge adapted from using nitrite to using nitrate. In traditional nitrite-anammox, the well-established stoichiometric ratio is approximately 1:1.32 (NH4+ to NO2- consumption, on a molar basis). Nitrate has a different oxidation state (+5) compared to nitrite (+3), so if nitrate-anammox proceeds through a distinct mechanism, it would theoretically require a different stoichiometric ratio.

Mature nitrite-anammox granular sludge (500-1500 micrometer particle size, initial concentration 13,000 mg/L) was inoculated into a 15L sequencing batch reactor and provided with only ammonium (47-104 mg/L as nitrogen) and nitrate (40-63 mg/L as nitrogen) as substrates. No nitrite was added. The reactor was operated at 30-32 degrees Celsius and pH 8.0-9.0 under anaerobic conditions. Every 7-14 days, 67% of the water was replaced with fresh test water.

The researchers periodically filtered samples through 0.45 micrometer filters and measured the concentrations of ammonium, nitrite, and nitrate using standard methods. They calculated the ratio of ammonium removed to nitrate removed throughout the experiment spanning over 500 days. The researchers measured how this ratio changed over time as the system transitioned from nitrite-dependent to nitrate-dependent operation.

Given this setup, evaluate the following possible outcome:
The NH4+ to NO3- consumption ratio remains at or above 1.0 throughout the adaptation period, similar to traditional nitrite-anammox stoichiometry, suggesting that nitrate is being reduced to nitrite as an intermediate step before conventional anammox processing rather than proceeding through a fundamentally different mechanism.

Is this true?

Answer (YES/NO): NO